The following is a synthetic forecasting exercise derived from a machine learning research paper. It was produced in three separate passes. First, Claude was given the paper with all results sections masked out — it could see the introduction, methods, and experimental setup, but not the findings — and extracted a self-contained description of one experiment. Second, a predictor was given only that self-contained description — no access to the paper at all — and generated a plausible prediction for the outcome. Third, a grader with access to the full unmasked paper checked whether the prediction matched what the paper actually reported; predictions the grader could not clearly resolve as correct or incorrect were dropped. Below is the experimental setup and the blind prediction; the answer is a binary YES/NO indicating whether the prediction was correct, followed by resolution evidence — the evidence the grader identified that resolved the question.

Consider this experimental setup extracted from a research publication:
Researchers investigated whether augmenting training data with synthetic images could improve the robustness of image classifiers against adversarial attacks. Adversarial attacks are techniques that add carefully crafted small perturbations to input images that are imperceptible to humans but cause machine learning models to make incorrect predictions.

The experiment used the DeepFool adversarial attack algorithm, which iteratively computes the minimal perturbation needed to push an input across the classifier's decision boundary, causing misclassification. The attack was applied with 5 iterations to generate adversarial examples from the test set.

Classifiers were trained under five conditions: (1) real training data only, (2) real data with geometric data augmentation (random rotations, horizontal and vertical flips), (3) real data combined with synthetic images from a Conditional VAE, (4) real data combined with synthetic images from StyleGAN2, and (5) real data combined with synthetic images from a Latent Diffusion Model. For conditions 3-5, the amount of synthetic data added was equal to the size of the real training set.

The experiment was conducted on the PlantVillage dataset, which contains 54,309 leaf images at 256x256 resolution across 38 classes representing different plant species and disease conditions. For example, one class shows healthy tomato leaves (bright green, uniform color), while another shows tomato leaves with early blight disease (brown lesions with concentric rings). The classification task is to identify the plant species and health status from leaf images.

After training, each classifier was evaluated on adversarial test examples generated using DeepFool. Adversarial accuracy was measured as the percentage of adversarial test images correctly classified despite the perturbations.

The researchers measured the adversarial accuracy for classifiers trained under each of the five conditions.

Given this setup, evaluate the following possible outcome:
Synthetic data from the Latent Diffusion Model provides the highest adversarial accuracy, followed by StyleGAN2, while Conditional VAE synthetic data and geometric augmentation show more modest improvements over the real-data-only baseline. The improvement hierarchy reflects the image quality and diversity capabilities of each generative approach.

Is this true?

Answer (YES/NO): NO